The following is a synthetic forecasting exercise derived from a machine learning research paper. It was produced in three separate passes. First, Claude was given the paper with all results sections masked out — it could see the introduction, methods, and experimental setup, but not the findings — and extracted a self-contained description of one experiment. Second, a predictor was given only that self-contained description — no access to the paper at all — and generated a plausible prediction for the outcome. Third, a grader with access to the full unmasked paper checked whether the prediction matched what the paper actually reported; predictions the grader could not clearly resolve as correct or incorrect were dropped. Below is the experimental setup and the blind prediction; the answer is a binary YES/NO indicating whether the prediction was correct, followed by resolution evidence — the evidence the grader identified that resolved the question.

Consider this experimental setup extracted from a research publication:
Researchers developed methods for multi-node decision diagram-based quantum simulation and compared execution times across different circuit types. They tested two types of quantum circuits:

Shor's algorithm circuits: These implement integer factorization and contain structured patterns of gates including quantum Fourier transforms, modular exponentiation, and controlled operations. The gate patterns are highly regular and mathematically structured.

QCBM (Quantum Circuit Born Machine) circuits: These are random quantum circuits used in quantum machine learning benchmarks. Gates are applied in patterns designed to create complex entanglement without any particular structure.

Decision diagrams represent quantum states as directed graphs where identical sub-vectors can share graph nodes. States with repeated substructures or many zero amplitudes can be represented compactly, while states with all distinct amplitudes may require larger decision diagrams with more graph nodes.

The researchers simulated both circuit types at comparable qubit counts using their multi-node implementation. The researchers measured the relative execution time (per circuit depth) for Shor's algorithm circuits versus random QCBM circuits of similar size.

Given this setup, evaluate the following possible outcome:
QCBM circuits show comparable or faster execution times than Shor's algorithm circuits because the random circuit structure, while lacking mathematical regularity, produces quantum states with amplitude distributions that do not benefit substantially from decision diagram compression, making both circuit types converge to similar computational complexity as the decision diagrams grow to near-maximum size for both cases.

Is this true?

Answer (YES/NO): NO